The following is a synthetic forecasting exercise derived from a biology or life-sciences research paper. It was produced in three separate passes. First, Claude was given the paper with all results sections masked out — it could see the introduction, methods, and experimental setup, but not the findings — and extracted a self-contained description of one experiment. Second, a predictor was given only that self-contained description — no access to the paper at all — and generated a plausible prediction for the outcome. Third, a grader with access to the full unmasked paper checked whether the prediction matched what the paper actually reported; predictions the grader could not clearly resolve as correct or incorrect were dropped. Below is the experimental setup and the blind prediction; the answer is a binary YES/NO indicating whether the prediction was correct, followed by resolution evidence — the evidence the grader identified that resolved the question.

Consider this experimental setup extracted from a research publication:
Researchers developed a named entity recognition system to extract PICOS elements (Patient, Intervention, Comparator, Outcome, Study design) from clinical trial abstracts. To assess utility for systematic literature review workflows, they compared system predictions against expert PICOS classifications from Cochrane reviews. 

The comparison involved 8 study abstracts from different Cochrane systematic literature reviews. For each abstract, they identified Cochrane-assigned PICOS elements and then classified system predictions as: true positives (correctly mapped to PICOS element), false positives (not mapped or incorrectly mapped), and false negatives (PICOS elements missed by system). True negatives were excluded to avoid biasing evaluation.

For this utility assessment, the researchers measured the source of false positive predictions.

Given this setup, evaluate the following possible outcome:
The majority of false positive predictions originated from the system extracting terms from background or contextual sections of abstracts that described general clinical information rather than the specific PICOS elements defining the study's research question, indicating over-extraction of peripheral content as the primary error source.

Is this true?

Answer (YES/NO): NO